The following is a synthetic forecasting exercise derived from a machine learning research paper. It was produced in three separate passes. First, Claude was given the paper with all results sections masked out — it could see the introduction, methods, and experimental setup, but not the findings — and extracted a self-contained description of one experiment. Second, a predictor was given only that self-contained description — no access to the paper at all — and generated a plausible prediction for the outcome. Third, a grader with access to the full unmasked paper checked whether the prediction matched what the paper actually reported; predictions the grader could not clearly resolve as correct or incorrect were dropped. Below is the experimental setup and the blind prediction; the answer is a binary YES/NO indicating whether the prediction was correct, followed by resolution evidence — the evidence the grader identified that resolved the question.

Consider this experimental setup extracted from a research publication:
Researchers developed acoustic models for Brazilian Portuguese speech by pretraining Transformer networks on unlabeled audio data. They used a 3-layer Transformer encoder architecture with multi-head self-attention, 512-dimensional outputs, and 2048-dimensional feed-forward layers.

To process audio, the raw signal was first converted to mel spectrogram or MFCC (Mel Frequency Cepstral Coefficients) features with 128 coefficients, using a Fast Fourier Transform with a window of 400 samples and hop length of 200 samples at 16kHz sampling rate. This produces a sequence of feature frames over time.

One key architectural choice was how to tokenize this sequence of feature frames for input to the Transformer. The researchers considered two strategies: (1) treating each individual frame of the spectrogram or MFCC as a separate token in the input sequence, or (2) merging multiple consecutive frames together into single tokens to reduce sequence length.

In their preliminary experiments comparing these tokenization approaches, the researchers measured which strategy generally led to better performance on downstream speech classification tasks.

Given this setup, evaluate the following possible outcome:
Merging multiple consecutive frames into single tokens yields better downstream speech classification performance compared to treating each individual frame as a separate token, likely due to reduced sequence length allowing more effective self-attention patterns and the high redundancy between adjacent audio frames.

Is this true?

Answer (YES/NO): NO